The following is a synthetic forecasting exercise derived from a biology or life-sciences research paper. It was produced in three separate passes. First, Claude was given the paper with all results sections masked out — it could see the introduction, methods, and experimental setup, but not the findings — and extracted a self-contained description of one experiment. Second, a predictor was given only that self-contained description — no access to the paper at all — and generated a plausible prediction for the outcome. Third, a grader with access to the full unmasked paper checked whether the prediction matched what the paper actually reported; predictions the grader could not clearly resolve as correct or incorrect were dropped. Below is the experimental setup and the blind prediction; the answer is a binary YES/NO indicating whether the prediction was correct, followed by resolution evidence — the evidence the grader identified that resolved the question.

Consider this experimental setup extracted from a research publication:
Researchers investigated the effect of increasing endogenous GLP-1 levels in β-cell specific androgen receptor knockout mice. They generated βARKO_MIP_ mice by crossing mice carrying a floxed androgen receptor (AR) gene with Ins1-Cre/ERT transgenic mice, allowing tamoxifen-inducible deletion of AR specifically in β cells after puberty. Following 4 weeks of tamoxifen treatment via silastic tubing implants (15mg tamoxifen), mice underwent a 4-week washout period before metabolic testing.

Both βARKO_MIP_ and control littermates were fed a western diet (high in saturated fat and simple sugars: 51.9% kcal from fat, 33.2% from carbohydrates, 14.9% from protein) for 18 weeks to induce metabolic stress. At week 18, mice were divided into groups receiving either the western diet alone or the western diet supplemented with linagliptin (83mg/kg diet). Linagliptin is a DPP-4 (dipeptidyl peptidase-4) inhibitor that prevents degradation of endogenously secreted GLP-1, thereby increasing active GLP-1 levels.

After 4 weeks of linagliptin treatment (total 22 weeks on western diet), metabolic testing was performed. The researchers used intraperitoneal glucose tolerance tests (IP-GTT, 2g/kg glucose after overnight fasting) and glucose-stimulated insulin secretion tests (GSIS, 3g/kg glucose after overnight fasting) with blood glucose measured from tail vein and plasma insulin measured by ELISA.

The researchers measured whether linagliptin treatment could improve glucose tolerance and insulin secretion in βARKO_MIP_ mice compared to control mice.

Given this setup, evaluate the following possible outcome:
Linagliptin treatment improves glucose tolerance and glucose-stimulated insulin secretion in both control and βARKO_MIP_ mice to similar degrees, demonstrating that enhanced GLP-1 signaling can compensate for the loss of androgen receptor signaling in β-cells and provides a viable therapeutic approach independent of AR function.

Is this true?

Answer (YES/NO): YES